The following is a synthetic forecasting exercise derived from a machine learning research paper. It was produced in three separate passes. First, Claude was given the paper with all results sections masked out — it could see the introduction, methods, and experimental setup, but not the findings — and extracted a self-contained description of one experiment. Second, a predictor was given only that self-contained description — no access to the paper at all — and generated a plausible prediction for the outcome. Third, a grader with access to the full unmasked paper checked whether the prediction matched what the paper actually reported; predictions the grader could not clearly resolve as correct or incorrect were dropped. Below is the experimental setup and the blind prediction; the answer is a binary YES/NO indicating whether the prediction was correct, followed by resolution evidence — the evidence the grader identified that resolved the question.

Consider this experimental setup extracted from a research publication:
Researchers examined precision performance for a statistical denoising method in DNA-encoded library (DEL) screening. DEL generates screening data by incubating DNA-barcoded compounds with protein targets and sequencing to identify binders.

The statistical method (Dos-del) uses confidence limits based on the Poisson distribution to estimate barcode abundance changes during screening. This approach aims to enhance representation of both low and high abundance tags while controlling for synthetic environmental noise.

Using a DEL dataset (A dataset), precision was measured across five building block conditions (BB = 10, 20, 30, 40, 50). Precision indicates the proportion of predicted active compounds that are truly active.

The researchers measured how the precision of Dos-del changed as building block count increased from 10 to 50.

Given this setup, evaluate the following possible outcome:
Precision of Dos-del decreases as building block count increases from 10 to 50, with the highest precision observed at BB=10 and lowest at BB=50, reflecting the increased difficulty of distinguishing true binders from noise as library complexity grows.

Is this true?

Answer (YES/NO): YES